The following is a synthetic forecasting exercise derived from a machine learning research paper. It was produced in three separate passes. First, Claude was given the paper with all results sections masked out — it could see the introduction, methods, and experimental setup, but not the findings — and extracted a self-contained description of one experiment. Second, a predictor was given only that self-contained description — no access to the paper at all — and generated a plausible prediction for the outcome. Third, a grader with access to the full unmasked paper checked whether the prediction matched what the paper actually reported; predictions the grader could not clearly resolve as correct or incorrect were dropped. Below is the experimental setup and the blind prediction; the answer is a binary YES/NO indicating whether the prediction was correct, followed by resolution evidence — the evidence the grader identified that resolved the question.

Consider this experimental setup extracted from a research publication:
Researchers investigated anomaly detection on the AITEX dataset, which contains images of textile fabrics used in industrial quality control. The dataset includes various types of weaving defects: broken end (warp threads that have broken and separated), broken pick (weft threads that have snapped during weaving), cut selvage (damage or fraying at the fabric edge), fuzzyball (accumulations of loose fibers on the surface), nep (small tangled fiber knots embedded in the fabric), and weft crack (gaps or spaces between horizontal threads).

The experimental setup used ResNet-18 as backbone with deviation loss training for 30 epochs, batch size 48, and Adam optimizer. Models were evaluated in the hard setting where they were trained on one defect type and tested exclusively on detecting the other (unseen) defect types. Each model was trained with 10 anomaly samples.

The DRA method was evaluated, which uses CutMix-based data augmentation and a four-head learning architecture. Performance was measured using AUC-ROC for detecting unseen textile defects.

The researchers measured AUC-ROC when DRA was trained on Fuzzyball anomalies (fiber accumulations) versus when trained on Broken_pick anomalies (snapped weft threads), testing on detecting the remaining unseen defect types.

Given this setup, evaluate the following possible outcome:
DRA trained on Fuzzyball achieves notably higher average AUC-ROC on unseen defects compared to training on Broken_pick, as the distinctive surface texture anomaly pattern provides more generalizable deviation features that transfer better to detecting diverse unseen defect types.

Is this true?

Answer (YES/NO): NO